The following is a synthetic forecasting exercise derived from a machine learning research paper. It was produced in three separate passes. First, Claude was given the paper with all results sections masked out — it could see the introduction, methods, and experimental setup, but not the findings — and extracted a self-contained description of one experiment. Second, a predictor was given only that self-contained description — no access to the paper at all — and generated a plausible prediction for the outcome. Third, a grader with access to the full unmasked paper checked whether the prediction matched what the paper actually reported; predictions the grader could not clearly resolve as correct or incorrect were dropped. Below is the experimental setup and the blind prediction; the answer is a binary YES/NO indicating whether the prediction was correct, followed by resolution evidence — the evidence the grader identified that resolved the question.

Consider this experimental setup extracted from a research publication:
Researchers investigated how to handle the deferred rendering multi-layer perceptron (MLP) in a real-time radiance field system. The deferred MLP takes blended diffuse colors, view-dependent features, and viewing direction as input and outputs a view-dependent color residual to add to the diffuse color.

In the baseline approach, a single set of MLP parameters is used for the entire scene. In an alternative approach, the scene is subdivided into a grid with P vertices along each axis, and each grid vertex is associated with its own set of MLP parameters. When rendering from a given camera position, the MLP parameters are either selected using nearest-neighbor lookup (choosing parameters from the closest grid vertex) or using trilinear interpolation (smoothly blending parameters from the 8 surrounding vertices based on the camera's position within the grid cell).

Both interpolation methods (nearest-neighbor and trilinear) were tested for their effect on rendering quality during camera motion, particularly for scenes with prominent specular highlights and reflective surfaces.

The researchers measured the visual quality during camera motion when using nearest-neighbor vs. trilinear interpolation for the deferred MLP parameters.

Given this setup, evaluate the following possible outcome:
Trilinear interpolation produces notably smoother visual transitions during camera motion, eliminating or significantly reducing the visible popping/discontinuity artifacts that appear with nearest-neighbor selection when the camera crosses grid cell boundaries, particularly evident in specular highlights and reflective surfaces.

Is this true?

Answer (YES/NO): YES